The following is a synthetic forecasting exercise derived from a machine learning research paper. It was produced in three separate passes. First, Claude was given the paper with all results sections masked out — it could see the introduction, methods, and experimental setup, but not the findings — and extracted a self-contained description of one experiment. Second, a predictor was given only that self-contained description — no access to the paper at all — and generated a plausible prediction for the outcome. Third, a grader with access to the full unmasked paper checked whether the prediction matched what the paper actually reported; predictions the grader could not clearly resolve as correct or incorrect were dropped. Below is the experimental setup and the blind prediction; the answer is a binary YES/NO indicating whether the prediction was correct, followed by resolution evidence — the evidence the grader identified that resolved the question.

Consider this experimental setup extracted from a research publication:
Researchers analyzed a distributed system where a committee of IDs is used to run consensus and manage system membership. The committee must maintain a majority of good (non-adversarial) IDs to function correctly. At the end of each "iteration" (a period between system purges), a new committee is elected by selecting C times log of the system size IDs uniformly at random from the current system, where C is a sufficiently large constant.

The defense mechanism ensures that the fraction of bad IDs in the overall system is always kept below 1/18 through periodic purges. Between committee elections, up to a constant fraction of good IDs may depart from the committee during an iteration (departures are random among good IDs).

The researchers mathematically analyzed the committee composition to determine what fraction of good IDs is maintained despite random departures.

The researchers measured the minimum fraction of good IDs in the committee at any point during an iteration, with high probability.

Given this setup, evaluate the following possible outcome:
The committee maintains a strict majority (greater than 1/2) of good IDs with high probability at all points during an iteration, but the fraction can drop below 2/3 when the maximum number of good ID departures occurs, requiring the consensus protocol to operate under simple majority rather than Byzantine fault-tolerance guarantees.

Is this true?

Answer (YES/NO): NO